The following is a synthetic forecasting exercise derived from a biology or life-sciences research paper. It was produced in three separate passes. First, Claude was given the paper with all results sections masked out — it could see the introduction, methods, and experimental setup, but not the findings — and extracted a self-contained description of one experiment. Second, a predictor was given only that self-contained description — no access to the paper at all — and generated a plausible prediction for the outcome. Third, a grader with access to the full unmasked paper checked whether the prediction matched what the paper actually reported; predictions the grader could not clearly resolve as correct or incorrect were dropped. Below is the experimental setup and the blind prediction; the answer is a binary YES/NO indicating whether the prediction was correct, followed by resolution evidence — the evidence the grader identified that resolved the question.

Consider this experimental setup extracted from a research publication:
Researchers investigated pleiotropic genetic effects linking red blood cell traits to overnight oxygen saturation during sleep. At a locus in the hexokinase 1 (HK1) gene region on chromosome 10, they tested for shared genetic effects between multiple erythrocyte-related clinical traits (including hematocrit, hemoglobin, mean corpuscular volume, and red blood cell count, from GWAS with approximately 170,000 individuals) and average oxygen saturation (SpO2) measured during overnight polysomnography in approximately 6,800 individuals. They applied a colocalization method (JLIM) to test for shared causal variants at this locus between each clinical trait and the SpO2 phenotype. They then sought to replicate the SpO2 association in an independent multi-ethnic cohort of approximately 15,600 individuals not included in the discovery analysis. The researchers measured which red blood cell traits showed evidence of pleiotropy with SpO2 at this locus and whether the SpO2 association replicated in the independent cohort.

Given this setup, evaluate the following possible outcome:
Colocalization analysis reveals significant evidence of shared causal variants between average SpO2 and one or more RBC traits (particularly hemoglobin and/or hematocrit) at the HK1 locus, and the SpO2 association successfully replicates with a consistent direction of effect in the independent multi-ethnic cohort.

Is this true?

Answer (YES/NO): YES